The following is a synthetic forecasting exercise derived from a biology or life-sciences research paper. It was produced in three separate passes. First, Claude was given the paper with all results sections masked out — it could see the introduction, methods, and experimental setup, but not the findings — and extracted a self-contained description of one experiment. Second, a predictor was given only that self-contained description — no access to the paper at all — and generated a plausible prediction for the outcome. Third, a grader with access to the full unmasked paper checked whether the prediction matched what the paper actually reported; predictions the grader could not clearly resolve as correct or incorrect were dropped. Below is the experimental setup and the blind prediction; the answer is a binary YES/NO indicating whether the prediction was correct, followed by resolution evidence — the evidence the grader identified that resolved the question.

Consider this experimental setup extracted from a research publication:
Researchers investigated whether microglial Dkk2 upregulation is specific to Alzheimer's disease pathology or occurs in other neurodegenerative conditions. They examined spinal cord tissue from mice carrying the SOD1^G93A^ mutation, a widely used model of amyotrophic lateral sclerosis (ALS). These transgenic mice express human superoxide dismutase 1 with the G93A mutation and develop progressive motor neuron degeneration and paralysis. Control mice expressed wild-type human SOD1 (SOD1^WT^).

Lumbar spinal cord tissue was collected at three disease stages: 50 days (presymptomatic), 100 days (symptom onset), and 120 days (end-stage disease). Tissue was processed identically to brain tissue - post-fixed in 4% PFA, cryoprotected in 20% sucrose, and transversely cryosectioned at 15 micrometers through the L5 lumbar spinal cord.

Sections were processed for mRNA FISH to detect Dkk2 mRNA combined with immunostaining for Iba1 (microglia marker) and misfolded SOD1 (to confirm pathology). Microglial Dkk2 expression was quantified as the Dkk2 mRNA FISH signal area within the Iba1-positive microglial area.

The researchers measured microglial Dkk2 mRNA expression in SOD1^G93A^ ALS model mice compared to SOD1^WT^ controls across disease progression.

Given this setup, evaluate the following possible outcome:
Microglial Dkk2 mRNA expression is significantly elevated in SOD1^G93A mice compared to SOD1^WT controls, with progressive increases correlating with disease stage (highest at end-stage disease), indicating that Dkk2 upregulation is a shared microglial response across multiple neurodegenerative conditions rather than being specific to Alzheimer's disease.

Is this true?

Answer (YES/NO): YES